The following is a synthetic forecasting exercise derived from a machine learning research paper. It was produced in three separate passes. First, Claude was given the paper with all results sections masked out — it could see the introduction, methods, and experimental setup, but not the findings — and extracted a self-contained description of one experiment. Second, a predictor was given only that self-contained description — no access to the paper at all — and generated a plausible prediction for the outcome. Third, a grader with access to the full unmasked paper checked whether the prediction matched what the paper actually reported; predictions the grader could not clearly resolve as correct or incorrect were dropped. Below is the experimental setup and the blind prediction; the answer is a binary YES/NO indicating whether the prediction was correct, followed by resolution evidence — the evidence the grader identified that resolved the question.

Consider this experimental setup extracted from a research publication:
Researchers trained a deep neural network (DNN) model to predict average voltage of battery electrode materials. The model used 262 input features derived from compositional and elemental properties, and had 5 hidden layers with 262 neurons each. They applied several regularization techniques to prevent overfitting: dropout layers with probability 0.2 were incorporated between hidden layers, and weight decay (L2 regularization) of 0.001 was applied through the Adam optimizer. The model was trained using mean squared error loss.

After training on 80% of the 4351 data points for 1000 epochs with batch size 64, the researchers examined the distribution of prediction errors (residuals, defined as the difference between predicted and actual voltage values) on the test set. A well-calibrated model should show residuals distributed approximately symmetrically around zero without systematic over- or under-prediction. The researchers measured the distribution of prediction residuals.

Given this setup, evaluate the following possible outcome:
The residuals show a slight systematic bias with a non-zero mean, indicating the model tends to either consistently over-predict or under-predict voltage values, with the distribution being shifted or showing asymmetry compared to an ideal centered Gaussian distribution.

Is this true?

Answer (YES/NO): NO